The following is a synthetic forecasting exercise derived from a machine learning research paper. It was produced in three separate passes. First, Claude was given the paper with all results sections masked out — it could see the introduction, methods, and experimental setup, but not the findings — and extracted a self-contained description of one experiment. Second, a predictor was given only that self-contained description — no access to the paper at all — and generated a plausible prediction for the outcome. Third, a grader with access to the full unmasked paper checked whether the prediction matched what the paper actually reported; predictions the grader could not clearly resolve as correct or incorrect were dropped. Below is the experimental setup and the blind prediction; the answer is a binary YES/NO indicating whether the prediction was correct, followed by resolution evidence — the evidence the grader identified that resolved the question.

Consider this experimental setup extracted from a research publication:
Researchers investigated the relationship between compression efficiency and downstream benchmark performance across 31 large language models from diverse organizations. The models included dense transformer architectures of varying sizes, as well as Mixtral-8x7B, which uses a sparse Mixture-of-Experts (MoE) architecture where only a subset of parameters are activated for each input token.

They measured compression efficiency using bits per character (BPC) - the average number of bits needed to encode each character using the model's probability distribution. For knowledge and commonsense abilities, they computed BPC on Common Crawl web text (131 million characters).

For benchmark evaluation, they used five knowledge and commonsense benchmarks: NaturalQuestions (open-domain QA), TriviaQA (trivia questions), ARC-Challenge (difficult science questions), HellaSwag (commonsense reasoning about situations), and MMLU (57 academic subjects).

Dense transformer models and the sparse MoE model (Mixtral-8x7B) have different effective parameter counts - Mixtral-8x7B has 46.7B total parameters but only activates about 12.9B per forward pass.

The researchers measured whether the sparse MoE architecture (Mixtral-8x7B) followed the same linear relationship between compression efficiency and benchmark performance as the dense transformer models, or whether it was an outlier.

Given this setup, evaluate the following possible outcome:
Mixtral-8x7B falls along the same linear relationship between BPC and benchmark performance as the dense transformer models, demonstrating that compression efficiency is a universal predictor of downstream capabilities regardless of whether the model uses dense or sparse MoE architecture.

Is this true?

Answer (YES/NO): YES